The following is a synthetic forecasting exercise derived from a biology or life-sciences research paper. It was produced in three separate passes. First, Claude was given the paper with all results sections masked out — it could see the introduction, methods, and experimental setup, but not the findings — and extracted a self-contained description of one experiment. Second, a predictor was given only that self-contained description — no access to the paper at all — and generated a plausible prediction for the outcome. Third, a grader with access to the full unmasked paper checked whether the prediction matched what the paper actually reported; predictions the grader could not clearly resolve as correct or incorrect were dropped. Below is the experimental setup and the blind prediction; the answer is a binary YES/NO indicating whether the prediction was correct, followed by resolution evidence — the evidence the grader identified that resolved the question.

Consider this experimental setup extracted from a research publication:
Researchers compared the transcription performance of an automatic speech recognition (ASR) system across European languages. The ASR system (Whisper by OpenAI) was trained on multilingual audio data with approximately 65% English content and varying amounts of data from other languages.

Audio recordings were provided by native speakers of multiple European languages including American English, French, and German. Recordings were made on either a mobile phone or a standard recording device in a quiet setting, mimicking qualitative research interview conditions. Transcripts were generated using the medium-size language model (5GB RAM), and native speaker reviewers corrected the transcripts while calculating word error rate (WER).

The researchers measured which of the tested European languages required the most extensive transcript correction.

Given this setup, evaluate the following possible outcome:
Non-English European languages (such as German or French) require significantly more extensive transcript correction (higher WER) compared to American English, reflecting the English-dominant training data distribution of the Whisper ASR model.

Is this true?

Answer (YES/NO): NO